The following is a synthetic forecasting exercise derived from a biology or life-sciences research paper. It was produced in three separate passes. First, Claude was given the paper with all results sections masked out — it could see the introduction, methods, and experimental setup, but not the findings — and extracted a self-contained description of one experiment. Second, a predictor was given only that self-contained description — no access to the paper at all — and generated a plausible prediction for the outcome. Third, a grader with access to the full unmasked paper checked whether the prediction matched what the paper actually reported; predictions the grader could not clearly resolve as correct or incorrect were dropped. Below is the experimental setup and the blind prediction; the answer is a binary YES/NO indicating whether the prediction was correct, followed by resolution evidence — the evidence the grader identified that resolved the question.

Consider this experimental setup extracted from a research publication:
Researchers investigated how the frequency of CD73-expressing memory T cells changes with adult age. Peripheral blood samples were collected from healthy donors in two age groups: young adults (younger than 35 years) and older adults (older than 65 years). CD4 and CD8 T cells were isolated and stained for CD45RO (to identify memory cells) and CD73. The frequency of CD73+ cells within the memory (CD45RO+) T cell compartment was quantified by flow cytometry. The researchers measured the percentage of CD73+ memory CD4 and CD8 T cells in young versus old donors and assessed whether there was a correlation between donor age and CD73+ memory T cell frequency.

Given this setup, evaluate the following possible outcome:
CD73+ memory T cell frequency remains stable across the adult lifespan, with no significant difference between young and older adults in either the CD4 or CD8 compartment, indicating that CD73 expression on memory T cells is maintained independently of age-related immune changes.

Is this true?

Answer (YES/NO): NO